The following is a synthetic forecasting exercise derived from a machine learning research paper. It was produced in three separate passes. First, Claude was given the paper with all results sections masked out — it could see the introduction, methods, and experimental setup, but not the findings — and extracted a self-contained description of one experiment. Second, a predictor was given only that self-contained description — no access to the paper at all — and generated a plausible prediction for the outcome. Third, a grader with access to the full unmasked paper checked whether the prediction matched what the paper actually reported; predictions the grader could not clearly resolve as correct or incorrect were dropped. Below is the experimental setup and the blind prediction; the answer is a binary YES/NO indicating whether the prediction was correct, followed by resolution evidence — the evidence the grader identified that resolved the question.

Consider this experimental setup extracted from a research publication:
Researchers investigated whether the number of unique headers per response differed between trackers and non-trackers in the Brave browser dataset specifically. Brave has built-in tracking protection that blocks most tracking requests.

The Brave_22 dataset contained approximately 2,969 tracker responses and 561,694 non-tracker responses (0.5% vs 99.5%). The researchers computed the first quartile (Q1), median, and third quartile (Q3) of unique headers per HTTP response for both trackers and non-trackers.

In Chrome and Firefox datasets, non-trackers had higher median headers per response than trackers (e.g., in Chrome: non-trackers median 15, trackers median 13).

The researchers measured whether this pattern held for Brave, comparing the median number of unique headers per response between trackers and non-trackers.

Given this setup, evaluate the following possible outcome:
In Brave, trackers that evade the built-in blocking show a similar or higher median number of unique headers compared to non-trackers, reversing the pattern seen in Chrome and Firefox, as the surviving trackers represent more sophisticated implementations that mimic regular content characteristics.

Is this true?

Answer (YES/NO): YES